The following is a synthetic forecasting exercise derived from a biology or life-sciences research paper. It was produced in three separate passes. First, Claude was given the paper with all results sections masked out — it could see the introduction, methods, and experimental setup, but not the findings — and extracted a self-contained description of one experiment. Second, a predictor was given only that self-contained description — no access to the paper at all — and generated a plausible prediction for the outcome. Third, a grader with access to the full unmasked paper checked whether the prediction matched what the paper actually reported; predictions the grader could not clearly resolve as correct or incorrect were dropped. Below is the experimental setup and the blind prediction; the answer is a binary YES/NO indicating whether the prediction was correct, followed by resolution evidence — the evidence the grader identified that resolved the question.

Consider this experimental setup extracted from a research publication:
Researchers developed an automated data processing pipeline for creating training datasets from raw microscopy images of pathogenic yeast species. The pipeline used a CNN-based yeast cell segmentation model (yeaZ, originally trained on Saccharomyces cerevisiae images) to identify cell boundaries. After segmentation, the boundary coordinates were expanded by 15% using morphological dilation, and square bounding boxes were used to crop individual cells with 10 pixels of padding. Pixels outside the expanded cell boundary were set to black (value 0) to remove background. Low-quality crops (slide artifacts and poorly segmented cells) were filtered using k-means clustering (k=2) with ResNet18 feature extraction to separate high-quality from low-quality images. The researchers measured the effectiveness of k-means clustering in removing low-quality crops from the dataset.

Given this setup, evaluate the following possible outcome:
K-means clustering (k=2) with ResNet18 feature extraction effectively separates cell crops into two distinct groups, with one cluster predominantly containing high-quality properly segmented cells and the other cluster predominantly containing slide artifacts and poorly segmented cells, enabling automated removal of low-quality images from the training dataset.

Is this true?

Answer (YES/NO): YES